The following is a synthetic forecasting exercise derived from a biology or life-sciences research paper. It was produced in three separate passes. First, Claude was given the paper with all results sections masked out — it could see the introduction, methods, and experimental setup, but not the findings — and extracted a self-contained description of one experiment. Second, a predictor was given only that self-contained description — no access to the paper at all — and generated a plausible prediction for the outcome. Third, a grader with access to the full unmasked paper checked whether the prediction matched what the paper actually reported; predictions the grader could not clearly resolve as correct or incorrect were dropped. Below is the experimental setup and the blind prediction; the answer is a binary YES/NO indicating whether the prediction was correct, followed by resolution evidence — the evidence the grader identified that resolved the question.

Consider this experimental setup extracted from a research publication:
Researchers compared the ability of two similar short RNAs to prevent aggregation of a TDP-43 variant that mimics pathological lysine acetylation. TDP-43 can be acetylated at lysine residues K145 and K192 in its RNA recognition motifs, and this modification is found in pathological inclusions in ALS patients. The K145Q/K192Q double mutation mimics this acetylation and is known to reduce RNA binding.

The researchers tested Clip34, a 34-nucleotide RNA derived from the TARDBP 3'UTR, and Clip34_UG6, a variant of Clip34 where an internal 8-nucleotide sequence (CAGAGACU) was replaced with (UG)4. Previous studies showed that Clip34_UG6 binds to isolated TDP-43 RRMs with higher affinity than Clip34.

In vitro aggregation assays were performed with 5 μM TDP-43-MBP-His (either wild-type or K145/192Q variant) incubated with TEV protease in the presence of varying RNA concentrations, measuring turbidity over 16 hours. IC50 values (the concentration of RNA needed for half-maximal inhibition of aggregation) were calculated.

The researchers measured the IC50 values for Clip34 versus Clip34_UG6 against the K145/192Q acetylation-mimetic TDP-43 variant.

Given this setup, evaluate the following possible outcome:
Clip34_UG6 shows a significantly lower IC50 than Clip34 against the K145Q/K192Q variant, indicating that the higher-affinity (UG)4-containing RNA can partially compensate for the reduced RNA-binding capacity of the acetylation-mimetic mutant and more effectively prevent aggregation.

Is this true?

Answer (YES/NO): YES